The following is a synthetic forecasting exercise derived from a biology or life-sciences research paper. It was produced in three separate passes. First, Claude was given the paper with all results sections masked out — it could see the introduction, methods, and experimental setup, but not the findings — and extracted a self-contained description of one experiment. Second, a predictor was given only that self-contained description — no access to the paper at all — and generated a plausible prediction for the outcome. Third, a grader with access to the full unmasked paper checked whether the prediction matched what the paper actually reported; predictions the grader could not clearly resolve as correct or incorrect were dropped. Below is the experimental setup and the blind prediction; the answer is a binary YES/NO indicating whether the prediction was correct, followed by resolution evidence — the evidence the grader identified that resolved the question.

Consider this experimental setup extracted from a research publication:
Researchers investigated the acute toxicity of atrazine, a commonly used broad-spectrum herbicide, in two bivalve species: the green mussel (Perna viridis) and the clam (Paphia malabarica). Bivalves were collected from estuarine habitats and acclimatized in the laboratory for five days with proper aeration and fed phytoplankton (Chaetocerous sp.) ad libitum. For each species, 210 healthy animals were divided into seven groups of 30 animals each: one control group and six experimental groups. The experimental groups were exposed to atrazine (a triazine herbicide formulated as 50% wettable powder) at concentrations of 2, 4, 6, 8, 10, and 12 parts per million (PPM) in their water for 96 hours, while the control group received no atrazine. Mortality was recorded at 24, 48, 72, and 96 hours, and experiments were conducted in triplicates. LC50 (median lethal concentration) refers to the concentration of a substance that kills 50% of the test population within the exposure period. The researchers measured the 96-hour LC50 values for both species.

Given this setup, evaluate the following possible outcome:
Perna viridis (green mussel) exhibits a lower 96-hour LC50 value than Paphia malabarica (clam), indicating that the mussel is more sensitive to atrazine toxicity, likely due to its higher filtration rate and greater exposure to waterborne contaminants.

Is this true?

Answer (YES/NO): NO